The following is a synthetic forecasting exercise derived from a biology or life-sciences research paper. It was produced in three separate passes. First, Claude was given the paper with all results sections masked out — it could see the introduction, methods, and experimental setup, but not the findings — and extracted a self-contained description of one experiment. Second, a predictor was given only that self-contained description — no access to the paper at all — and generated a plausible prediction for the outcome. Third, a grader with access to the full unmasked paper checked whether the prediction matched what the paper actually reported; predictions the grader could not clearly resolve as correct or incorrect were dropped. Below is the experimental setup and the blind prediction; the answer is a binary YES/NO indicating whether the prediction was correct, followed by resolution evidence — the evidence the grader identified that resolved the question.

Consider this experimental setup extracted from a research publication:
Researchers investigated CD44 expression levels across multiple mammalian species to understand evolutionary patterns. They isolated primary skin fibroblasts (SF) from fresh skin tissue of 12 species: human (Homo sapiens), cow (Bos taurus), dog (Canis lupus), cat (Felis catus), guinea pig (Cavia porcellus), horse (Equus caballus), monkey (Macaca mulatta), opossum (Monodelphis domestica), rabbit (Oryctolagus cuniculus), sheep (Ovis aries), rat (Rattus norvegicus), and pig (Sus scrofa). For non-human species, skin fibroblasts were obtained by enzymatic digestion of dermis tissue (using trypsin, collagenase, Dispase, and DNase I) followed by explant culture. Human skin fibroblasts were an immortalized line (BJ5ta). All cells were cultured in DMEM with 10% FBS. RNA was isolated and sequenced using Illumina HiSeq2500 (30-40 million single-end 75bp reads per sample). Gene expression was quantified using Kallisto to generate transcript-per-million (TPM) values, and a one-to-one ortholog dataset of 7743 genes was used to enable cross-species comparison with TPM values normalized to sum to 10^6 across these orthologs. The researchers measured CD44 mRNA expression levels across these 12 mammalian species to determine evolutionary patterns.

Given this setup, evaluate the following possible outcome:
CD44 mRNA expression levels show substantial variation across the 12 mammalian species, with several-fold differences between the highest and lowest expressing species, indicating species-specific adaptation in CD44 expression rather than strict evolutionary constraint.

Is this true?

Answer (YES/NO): YES